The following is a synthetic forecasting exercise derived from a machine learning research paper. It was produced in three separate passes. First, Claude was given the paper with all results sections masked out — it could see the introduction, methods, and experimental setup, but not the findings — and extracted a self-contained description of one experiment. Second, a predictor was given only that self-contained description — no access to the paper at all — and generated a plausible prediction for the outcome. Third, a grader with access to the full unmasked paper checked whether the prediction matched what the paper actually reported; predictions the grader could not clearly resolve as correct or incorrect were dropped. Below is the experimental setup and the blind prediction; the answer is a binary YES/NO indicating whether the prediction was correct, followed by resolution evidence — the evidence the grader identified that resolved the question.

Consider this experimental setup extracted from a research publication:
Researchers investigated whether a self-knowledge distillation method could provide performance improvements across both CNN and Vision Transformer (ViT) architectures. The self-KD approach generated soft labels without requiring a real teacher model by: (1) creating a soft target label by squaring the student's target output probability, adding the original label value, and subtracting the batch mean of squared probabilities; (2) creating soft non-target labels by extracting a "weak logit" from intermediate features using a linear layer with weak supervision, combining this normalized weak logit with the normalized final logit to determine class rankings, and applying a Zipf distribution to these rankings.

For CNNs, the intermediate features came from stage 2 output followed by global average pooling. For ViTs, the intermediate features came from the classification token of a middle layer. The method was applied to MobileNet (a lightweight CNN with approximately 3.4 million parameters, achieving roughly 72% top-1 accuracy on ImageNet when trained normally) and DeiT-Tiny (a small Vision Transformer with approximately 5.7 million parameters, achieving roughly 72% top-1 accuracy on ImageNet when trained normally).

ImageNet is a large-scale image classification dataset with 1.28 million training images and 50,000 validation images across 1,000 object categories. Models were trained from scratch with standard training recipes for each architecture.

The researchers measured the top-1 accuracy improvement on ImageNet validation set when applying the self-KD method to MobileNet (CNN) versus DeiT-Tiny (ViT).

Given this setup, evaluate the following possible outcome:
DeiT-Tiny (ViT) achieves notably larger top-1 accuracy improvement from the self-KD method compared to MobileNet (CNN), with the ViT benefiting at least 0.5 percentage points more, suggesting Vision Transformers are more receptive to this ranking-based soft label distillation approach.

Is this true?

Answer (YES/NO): NO